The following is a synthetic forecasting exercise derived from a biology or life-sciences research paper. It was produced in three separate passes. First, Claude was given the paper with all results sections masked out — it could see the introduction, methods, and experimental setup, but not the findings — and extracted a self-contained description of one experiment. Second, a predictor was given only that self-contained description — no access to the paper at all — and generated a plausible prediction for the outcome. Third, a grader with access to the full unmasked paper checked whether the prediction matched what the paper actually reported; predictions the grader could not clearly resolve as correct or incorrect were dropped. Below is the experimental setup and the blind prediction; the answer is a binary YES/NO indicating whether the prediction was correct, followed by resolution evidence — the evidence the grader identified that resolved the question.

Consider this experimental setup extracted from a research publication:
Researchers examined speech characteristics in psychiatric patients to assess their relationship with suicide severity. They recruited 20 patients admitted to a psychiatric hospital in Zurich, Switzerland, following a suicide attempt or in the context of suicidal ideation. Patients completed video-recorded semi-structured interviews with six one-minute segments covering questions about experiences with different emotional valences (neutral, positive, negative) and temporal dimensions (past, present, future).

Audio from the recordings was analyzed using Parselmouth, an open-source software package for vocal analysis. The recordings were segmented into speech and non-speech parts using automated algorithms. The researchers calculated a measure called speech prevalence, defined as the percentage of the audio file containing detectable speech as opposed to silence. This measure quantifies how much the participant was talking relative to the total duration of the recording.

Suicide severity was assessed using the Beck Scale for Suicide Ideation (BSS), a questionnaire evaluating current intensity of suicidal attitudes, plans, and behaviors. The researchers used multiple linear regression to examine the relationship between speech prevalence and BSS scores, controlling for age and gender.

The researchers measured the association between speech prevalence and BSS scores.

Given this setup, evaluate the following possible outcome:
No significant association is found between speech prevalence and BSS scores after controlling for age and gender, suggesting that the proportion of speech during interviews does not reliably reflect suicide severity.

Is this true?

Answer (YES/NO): NO